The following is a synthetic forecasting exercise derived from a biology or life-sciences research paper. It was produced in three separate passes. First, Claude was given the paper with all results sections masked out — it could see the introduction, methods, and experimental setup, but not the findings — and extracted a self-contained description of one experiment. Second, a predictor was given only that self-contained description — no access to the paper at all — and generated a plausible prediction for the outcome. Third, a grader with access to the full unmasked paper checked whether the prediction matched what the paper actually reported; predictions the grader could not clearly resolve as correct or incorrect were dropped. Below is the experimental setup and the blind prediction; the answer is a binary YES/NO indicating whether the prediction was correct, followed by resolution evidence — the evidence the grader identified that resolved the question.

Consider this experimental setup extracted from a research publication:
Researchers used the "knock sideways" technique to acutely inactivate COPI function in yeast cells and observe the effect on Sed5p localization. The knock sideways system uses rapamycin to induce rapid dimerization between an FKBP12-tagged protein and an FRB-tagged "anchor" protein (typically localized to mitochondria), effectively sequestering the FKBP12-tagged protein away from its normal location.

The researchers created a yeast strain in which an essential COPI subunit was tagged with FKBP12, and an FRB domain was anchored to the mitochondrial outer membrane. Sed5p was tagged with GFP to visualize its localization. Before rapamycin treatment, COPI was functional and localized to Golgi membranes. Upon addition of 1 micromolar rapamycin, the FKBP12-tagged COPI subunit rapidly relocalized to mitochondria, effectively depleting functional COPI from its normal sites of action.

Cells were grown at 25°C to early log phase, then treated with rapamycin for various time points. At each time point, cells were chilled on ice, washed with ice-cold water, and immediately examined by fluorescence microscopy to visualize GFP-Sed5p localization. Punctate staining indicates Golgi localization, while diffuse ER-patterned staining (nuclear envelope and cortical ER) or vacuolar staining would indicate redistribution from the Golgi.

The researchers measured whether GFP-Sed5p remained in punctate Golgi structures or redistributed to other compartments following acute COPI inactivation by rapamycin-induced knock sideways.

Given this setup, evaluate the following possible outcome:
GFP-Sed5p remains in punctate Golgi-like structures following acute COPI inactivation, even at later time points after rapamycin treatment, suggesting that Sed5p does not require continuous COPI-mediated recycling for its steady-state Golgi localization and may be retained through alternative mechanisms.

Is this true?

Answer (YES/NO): YES